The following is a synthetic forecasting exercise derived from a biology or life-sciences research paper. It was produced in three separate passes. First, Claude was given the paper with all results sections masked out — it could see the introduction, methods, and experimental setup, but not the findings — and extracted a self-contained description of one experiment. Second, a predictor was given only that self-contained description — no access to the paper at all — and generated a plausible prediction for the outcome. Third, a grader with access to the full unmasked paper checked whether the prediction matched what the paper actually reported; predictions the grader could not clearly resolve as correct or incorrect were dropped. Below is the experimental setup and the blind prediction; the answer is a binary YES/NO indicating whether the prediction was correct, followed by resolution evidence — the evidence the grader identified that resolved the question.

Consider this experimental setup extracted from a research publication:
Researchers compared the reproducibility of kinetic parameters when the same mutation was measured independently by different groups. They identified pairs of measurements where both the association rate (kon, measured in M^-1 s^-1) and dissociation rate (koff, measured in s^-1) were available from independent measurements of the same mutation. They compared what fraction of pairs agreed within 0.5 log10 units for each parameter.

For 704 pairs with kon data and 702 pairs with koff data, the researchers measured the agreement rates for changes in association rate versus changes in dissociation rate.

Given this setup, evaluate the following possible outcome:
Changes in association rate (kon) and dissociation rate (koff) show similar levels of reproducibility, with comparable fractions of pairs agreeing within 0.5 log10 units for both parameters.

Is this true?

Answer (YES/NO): YES